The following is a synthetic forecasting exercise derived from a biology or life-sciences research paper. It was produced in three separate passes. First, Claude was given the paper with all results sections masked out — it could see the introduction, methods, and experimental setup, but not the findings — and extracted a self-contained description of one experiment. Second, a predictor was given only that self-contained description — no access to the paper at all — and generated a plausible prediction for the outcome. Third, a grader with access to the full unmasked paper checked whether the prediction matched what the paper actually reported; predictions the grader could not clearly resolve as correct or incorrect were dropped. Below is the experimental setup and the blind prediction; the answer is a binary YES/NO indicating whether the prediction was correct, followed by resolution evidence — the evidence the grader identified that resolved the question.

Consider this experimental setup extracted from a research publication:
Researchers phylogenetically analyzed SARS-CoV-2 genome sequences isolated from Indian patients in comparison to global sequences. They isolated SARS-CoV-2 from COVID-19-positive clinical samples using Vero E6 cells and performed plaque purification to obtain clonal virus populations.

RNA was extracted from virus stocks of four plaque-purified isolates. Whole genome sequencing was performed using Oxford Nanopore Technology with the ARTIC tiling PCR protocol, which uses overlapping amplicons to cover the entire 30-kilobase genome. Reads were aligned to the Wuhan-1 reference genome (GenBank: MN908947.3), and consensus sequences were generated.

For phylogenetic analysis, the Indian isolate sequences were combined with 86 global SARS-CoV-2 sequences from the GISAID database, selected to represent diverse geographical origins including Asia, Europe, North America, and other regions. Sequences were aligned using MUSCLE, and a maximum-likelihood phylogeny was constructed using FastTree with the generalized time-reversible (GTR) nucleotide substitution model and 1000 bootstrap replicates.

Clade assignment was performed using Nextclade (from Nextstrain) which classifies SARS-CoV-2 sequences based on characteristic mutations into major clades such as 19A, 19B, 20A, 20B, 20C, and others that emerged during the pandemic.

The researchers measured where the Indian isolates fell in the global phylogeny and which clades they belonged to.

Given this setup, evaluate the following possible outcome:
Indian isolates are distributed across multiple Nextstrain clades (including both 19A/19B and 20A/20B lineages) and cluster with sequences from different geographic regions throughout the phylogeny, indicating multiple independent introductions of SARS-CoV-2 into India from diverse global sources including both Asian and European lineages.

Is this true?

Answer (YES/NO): NO